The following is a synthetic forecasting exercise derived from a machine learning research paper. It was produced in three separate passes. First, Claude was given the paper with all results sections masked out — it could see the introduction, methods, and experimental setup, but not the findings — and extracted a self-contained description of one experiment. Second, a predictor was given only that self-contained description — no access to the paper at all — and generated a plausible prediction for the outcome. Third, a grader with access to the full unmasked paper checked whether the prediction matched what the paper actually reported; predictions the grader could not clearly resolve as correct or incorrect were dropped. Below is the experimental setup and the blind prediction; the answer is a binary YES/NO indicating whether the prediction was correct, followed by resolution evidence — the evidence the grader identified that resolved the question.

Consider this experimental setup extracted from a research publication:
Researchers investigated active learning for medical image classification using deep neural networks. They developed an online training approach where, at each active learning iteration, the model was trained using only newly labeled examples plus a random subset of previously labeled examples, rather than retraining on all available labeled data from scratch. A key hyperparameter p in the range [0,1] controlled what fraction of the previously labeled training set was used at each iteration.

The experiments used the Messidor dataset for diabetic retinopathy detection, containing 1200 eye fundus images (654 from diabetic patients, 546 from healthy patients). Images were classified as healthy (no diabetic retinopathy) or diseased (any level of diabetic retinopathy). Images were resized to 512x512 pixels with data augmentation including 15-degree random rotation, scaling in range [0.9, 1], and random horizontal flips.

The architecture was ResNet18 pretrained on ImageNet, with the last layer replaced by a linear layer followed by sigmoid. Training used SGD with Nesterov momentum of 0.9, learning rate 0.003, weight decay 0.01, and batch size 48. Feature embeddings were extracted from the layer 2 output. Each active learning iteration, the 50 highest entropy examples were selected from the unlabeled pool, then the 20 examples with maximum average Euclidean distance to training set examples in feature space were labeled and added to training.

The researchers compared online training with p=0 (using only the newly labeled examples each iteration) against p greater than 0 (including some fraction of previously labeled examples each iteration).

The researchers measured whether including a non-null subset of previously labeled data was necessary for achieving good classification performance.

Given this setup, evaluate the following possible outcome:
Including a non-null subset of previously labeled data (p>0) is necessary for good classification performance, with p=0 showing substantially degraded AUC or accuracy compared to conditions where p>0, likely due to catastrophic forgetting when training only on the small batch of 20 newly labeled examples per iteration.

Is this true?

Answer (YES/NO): YES